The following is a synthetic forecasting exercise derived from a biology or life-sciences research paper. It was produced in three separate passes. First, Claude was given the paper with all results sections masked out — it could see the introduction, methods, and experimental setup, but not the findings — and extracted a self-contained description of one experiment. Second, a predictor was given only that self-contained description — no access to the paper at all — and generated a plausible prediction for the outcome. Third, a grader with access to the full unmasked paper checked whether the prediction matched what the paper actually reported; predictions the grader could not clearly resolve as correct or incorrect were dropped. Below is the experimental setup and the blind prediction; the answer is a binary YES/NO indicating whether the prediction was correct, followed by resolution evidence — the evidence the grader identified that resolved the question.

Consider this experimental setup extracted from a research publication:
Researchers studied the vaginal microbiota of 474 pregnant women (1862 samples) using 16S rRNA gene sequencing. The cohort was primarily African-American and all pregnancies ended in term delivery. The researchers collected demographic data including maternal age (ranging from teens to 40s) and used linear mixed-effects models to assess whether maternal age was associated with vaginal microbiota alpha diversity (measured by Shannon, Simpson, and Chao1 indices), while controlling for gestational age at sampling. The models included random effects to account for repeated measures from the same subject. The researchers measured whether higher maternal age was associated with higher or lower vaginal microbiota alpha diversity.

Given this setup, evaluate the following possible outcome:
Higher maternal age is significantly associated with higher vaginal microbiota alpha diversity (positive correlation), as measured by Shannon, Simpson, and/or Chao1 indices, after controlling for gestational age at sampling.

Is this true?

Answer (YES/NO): NO